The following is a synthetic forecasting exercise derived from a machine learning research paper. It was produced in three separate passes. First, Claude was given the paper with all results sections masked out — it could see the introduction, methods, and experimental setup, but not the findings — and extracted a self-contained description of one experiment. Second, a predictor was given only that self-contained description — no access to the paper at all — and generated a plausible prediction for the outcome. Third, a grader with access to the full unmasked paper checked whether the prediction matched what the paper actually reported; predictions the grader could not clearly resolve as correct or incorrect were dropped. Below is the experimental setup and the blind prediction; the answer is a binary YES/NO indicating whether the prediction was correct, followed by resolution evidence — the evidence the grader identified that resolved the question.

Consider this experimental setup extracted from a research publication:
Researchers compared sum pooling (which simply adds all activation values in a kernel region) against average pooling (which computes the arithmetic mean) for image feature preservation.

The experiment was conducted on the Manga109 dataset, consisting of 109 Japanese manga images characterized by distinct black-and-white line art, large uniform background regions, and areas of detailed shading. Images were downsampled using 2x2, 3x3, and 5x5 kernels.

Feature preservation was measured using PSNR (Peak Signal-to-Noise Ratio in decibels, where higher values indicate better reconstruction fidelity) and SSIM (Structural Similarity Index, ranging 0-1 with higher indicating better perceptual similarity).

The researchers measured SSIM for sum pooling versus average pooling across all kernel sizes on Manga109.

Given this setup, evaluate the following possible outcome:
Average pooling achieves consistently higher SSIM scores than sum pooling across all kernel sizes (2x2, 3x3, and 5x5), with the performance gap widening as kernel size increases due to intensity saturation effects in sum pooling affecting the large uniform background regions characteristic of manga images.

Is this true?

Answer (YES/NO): NO